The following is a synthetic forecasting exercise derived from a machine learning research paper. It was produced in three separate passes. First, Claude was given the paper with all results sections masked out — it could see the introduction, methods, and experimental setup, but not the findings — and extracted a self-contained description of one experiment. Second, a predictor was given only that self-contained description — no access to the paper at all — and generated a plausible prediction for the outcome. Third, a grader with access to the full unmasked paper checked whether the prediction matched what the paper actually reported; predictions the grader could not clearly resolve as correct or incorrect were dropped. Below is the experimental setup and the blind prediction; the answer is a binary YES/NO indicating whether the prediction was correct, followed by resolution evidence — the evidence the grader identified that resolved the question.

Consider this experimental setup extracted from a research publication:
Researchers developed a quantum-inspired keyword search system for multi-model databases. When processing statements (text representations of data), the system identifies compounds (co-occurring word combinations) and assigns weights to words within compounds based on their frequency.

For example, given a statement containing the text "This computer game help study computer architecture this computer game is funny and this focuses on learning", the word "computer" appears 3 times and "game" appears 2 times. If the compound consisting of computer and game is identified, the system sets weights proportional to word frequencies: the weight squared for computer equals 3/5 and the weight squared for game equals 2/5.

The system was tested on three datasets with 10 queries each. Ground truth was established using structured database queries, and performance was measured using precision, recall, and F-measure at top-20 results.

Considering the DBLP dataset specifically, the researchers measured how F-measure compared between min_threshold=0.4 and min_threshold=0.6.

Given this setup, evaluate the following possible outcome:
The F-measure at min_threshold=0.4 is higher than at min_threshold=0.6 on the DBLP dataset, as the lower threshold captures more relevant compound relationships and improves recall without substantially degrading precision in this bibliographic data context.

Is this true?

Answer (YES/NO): NO